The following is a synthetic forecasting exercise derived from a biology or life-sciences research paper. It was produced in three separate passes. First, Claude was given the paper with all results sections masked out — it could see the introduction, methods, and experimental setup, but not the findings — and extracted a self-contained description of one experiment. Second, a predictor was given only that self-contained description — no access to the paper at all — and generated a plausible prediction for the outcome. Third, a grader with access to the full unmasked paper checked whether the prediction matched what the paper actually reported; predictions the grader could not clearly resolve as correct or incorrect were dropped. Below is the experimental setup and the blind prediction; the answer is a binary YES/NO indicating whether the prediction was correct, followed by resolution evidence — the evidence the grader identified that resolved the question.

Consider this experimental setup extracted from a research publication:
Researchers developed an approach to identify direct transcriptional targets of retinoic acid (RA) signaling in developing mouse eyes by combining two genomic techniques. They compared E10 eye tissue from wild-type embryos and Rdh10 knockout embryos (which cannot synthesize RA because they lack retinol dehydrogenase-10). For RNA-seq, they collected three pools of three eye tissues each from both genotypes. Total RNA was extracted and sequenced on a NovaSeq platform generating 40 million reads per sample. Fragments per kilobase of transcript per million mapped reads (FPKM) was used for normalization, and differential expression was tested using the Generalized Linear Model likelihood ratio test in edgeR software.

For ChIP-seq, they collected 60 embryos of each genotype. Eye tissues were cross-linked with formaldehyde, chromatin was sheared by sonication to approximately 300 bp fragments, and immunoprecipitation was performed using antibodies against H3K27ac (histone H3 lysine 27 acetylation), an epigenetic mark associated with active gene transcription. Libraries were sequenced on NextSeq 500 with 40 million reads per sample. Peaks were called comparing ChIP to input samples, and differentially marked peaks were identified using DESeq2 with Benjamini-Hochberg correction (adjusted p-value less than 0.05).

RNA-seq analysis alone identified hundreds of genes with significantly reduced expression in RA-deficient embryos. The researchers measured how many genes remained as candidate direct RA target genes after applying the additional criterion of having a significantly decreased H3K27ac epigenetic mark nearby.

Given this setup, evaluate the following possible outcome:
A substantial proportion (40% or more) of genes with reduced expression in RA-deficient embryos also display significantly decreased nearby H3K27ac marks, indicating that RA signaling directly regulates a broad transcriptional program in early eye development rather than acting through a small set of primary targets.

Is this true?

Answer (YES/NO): NO